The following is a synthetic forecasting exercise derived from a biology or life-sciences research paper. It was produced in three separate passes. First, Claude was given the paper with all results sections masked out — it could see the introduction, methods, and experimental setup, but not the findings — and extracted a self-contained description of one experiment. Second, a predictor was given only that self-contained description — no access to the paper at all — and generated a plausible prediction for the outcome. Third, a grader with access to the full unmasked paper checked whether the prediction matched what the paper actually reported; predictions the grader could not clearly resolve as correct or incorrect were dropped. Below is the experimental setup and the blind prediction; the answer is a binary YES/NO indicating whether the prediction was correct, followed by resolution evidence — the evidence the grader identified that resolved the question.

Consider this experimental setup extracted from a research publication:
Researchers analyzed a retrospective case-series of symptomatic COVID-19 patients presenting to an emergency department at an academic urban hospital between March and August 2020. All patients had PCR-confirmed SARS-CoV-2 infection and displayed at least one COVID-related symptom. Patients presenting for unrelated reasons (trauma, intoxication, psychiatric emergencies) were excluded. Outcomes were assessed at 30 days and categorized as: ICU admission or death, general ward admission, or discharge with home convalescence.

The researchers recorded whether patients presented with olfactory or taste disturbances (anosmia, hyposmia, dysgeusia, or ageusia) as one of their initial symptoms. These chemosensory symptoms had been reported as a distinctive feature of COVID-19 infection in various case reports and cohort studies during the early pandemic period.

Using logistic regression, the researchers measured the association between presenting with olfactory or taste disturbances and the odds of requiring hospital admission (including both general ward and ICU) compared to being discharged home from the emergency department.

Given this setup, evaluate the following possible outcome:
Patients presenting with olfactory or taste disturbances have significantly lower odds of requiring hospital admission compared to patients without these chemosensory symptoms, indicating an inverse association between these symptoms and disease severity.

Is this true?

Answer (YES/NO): YES